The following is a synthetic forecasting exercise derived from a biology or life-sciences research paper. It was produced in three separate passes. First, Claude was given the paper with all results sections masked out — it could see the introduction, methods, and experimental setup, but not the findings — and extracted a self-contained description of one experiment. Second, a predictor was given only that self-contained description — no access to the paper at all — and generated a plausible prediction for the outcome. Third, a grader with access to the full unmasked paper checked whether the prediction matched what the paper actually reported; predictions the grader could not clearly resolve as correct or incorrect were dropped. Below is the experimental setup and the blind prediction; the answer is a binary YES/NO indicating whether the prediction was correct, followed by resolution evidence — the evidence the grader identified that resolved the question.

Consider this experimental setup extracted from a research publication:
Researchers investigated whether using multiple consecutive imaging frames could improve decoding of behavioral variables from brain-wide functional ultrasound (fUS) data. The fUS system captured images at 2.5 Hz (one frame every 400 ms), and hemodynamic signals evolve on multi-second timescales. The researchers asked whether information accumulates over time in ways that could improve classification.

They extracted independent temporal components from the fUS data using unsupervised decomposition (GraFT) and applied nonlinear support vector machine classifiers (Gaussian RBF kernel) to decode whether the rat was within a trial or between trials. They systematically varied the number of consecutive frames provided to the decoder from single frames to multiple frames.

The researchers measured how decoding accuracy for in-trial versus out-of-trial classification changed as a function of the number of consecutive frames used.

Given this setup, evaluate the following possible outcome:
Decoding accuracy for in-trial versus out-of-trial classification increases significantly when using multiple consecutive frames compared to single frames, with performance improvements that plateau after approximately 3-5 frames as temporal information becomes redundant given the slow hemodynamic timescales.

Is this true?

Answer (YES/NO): NO